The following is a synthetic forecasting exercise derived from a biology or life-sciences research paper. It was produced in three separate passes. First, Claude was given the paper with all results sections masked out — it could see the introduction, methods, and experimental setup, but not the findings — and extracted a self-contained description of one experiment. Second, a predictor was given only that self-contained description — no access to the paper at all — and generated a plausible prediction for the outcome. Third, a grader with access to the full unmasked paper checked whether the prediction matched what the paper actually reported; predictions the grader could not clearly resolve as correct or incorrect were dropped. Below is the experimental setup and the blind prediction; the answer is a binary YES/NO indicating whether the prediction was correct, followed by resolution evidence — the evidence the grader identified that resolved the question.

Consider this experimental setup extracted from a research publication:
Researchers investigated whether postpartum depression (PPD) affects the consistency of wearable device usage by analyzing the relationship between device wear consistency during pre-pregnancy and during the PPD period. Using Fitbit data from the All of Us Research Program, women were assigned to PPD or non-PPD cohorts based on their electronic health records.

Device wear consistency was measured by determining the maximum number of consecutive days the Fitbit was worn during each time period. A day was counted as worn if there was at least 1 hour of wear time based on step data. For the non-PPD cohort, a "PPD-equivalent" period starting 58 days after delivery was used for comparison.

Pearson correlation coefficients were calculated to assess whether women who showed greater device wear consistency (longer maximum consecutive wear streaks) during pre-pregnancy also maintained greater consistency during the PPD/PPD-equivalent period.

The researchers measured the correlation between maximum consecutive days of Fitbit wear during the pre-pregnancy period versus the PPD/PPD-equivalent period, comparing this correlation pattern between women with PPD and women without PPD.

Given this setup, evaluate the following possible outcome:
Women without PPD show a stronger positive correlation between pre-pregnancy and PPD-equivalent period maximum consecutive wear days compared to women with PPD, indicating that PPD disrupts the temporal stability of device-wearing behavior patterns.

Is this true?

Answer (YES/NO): YES